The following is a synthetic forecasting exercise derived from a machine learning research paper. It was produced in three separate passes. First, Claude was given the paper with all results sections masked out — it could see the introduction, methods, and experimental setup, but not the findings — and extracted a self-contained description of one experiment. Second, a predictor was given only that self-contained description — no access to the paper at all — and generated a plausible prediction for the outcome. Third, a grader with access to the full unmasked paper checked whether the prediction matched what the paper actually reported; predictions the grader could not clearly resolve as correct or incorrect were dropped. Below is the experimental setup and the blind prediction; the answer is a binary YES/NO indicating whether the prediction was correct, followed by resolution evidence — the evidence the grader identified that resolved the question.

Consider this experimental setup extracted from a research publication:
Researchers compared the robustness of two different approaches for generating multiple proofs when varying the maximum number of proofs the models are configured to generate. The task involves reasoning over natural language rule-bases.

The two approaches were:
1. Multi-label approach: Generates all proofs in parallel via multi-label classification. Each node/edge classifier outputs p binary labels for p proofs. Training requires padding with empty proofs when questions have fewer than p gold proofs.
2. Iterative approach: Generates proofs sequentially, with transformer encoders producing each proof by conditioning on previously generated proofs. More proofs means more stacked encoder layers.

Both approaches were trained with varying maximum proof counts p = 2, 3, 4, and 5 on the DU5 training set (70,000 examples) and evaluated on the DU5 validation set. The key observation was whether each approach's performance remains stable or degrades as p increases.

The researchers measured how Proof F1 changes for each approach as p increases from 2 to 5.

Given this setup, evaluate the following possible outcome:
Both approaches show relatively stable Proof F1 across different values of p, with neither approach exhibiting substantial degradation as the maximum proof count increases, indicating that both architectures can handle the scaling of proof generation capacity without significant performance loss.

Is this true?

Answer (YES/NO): NO